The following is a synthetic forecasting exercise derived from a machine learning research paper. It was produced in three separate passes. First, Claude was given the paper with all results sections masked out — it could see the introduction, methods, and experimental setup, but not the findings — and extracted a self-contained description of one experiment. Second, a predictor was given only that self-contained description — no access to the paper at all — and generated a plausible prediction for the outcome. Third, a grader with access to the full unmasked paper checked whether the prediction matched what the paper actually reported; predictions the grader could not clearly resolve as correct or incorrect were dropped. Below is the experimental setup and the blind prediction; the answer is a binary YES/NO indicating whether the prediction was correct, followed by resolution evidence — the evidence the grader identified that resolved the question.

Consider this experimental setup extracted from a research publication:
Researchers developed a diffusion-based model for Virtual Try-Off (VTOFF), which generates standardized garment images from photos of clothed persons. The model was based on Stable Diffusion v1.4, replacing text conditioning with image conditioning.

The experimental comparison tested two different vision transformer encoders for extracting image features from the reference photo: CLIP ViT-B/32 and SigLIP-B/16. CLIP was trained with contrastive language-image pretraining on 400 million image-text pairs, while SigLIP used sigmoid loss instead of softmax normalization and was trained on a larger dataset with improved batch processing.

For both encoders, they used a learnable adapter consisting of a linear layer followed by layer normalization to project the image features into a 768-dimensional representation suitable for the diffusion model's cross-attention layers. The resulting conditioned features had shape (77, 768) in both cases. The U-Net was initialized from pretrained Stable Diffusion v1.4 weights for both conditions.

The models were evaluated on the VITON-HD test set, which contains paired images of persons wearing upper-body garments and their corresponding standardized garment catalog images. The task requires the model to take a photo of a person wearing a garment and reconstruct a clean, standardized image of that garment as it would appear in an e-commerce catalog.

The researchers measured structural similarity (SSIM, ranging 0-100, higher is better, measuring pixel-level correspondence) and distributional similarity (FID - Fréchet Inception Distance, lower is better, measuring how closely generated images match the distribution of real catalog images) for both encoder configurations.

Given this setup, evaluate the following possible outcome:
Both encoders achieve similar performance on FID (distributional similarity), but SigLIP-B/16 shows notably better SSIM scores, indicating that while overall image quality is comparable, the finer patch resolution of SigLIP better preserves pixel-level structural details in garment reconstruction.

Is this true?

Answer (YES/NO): NO